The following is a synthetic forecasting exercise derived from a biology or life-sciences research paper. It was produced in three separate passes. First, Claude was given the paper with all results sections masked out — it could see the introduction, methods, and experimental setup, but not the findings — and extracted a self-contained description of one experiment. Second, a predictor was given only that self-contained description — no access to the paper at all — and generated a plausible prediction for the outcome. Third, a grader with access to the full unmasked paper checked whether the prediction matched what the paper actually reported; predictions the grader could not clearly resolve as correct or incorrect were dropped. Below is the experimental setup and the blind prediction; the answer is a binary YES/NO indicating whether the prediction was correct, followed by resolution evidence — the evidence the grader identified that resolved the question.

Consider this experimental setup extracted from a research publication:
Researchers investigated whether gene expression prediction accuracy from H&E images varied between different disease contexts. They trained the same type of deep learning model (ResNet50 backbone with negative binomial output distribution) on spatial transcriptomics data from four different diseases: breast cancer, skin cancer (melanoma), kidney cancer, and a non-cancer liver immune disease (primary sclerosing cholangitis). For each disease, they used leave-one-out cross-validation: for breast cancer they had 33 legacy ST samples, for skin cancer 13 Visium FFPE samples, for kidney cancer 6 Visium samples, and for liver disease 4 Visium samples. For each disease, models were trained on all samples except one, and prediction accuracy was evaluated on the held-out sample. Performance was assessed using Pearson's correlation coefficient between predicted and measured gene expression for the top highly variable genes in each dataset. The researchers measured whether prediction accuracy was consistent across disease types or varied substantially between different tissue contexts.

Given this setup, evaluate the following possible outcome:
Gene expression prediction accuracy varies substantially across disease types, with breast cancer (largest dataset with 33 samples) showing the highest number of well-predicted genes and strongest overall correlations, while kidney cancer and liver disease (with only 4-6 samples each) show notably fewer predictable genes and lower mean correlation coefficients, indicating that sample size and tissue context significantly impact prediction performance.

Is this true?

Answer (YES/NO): NO